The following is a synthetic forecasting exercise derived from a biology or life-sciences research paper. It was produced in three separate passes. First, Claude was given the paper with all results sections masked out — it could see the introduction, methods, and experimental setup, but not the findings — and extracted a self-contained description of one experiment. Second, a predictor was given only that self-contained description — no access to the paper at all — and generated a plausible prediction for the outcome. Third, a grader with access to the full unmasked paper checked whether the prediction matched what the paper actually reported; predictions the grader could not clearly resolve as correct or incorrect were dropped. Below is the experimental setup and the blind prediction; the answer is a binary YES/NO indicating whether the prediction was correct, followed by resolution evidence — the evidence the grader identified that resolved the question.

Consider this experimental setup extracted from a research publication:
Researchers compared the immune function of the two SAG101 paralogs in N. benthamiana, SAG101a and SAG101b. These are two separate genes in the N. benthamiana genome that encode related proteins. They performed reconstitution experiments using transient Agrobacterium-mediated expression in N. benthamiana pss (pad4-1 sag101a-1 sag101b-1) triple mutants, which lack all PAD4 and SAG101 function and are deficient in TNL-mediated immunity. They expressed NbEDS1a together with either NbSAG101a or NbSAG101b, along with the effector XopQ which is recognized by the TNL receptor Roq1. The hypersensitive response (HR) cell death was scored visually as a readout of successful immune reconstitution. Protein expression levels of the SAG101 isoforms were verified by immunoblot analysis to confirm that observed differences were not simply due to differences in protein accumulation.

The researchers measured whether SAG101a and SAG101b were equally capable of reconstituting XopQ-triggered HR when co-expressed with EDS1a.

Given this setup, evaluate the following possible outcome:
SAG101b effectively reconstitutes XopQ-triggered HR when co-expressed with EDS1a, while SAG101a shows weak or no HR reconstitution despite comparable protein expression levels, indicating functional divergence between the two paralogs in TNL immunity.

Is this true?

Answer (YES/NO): YES